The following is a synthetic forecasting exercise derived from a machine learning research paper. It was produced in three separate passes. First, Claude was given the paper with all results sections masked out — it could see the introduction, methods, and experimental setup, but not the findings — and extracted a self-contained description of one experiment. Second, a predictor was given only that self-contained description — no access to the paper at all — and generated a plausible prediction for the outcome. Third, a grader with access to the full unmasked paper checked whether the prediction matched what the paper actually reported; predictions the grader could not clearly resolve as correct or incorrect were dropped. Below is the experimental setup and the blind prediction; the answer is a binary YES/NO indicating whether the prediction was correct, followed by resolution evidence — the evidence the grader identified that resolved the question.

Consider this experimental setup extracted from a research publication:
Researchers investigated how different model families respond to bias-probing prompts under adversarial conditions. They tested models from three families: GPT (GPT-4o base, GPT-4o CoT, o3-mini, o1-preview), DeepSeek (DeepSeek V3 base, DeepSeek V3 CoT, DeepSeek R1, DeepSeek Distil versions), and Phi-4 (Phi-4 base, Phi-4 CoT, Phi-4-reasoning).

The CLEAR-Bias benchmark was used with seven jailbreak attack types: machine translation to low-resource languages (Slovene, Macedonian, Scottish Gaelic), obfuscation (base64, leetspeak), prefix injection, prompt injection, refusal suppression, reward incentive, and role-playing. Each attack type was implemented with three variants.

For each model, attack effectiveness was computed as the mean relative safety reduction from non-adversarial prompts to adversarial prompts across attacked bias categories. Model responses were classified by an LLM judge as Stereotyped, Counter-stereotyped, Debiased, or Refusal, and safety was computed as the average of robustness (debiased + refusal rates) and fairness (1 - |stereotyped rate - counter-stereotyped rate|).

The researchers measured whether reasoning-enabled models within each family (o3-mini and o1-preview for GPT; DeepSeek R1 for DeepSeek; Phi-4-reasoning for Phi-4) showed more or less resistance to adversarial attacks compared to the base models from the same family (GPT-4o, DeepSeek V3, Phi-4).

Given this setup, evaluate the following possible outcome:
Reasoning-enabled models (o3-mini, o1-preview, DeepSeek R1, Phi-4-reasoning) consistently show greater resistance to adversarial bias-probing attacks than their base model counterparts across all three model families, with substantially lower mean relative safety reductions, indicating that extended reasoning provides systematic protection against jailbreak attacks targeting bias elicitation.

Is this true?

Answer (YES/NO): NO